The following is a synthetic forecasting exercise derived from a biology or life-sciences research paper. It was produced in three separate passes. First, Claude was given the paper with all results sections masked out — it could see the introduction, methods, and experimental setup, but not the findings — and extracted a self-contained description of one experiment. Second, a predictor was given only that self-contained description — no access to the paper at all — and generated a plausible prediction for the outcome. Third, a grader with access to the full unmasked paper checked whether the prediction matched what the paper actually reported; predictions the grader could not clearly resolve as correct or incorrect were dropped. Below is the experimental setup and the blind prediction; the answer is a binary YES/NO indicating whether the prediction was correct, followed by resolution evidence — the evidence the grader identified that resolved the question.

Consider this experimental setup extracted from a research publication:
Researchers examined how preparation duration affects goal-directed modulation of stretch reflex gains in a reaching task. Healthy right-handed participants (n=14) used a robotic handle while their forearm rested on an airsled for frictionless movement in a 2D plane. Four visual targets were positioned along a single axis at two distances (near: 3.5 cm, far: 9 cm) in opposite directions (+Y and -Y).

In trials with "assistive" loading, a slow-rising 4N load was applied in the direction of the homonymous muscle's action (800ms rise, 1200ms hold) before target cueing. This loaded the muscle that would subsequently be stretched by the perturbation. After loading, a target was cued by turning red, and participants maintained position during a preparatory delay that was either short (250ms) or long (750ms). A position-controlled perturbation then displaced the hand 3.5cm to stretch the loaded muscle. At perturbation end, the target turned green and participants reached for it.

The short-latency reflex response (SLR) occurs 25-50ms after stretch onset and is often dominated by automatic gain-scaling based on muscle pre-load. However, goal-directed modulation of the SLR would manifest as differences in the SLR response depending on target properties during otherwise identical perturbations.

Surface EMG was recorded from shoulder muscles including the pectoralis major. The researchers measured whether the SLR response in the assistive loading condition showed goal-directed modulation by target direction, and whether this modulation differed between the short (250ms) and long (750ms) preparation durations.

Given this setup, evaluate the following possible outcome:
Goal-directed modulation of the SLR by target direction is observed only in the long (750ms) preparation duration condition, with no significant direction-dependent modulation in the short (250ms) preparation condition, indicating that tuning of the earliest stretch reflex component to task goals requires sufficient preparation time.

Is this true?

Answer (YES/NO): NO